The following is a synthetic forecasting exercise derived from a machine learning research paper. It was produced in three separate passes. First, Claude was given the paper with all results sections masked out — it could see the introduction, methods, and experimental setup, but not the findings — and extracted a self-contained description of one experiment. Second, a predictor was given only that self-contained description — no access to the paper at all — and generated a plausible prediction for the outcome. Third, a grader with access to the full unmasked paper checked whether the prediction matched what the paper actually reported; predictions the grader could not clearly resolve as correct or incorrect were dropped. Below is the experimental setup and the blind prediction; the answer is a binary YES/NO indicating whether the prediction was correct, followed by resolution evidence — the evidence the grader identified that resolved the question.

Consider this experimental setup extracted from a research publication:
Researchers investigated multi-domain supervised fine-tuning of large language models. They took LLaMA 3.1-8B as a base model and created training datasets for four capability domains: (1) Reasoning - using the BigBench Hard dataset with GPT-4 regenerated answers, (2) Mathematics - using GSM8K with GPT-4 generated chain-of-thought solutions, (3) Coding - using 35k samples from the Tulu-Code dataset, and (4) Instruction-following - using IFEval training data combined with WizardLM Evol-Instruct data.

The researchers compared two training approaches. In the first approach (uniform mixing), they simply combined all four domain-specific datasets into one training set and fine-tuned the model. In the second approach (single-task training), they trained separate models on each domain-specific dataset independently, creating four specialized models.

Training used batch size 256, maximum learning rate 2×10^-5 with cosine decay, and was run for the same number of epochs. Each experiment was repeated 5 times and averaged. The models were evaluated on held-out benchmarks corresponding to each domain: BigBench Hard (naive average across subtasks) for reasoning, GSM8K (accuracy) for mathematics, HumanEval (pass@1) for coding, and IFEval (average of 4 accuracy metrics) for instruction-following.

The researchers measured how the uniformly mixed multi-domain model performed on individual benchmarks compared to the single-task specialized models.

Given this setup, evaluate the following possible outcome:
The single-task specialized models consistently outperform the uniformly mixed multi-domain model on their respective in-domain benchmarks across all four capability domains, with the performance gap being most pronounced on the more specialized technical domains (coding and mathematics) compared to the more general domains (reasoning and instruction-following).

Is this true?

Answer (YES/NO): NO